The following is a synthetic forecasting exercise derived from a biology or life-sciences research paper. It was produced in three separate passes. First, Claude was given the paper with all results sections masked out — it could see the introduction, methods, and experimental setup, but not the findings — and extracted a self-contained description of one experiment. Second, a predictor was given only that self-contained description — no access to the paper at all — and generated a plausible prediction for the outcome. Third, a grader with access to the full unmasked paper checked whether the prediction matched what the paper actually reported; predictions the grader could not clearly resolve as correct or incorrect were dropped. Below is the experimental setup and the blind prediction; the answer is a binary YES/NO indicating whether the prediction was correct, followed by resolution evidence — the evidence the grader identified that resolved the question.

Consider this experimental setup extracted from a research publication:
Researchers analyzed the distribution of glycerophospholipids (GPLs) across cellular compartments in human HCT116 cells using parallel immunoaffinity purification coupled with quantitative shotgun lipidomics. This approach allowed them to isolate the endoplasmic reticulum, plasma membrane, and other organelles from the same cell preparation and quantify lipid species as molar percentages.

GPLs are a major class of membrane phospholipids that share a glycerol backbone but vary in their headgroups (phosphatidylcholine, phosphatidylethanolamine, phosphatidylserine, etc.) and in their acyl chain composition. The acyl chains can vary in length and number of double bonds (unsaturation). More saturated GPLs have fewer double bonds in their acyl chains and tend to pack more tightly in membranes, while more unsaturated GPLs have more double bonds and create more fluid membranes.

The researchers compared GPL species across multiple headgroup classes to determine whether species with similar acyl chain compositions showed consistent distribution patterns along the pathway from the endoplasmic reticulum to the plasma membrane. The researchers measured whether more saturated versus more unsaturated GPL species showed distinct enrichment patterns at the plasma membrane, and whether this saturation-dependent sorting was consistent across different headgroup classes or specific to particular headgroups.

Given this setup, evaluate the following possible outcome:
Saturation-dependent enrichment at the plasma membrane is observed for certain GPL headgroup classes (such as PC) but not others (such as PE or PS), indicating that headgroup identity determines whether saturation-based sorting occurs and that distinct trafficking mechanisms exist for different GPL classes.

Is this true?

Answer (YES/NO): NO